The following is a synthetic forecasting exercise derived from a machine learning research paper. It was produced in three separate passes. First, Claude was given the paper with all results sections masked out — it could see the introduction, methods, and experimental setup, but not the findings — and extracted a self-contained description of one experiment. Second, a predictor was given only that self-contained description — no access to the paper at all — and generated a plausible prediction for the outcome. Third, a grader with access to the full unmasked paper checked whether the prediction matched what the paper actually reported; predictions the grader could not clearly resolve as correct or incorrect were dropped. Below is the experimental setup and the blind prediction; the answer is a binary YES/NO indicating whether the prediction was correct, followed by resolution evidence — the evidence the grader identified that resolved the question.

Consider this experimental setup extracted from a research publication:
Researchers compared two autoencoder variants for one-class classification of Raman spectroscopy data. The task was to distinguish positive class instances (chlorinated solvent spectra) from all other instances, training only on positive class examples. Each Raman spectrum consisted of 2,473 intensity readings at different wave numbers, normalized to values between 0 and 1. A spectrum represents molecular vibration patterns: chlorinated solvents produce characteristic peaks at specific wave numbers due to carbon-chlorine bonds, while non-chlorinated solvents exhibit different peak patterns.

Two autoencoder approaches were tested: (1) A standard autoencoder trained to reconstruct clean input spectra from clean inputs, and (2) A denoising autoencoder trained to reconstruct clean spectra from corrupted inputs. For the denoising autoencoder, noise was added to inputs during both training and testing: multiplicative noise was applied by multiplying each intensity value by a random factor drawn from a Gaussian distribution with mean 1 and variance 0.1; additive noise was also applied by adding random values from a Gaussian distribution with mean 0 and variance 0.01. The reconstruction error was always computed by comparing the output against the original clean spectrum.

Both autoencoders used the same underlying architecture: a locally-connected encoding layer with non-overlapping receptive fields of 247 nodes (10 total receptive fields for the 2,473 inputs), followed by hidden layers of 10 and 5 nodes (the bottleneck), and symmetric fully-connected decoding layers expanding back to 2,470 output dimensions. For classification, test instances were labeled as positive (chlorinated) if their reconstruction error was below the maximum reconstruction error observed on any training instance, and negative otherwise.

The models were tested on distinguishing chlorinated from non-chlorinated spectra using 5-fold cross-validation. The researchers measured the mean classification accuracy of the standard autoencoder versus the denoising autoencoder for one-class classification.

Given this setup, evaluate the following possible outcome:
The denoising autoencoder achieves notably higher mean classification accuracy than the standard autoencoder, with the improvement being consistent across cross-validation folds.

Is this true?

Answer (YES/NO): NO